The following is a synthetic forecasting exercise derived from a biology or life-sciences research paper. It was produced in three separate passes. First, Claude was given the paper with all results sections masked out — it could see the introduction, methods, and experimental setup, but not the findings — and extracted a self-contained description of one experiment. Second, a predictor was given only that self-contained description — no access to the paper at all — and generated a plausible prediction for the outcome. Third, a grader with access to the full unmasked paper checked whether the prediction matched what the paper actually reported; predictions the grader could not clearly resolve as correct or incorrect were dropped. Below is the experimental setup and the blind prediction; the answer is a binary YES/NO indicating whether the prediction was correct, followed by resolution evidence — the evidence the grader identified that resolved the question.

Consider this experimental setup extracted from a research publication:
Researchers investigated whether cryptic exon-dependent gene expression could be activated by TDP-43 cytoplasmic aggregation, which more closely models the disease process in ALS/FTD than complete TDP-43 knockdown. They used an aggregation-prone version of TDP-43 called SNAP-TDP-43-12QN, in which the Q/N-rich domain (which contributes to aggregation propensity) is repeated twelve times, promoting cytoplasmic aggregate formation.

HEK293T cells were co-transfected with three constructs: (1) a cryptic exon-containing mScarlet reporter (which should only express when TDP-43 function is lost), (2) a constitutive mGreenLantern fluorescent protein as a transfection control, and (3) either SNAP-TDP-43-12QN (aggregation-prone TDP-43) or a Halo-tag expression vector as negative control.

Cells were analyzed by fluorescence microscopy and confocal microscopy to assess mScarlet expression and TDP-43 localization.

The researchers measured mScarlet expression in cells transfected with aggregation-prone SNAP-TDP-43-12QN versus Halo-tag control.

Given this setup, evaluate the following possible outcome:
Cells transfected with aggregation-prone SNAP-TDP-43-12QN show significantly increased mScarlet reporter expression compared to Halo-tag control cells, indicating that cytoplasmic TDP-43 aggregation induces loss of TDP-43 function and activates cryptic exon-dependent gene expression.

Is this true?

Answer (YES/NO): YES